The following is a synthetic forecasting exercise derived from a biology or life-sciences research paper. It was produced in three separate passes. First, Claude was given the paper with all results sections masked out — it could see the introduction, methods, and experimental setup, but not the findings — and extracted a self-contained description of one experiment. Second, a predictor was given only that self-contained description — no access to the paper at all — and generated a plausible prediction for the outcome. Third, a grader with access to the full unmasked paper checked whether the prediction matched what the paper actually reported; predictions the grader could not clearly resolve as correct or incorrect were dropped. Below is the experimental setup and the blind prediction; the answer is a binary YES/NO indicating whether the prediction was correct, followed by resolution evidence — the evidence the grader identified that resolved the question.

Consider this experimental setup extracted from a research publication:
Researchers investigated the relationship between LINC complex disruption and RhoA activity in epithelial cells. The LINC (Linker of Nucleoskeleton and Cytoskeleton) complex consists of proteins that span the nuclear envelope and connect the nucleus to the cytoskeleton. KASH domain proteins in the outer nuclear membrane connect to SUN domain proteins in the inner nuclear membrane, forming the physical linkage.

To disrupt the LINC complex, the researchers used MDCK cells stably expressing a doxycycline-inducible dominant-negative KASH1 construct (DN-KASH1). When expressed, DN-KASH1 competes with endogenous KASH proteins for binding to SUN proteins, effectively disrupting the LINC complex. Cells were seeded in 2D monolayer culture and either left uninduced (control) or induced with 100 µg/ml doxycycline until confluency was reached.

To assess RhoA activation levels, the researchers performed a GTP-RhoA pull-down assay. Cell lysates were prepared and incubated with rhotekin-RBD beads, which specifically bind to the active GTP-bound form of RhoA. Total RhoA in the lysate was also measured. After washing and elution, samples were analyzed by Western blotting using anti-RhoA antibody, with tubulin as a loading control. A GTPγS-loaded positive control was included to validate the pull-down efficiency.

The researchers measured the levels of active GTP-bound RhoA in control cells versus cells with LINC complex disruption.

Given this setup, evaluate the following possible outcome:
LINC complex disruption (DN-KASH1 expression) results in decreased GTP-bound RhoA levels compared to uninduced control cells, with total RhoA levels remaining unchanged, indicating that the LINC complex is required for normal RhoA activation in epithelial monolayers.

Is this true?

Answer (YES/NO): NO